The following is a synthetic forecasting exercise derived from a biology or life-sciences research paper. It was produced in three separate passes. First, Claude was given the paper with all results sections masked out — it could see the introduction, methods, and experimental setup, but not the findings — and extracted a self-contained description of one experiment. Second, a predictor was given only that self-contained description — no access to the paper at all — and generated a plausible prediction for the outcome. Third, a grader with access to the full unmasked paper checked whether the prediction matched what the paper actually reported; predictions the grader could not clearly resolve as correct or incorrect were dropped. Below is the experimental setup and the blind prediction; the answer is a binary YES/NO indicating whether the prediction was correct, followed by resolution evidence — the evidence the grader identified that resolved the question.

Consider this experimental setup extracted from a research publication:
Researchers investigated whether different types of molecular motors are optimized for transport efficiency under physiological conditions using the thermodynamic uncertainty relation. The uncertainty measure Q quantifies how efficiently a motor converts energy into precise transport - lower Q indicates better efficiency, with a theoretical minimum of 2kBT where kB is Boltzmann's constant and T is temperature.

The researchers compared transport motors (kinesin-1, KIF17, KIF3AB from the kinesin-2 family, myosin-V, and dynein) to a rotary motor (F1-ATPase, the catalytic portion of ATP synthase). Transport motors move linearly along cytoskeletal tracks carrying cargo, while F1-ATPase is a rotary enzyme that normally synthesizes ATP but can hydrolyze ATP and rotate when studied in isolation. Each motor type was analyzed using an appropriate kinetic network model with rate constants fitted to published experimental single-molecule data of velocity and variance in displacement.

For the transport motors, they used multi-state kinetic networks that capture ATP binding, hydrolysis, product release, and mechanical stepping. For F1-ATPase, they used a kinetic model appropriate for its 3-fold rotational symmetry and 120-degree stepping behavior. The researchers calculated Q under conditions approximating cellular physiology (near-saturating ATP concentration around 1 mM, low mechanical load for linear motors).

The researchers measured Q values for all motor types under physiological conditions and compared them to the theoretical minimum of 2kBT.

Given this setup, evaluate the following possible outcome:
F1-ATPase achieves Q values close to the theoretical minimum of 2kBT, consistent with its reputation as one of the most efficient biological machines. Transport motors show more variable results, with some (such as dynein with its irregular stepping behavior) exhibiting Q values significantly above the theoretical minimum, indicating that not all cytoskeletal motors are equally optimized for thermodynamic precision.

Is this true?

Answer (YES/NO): NO